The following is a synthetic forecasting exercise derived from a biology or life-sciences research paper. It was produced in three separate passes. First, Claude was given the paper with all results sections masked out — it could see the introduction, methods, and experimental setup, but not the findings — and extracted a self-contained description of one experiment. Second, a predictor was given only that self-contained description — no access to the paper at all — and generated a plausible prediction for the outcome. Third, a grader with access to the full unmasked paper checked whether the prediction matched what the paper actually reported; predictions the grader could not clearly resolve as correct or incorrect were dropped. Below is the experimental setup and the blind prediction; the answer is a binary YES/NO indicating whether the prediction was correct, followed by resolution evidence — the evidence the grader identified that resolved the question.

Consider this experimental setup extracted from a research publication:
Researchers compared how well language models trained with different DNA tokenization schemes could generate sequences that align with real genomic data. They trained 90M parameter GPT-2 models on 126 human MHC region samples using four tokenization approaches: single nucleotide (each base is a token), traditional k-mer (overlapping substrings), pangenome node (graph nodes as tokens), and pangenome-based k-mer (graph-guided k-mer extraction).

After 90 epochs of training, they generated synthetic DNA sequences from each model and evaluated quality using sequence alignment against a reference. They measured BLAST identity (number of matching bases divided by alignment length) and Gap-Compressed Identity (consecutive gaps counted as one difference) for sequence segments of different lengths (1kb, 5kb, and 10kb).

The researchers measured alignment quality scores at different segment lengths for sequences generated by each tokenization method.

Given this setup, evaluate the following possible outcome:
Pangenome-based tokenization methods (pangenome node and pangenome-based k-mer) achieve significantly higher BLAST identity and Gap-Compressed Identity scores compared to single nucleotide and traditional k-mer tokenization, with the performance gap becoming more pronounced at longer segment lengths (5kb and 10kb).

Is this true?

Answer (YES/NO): NO